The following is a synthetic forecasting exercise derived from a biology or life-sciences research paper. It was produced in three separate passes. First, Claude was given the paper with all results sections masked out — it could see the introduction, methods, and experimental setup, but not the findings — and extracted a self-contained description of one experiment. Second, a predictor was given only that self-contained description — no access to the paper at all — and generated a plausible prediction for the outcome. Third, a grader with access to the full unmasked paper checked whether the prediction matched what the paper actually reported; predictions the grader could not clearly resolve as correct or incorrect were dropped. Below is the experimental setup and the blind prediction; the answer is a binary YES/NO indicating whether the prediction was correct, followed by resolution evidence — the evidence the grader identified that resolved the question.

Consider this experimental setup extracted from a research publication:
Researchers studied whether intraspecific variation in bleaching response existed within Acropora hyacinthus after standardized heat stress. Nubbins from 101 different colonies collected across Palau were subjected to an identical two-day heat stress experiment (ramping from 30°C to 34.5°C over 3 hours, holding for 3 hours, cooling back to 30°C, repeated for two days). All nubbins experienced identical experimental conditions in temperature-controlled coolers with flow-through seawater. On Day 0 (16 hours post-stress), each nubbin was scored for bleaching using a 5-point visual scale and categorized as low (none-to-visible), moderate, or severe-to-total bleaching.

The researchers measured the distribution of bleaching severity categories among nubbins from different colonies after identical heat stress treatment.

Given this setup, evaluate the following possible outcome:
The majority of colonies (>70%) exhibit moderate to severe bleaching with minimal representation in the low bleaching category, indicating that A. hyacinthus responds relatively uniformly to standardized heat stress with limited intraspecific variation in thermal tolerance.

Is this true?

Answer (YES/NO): NO